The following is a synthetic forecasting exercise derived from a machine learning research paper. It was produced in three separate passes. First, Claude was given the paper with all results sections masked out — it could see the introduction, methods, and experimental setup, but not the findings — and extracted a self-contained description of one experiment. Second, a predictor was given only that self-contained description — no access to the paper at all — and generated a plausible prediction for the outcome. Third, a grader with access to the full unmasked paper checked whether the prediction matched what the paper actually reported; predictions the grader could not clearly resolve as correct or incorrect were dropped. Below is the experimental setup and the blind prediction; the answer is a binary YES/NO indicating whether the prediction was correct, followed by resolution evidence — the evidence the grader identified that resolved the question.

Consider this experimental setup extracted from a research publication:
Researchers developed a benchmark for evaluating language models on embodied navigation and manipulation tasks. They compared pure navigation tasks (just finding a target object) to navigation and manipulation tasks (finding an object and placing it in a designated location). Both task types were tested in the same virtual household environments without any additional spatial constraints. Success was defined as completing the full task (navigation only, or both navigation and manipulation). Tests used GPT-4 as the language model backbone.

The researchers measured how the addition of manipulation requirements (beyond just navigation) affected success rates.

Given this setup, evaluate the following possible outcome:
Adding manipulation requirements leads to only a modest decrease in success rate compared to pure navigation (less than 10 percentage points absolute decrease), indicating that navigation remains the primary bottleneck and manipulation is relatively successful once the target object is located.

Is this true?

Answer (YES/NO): YES